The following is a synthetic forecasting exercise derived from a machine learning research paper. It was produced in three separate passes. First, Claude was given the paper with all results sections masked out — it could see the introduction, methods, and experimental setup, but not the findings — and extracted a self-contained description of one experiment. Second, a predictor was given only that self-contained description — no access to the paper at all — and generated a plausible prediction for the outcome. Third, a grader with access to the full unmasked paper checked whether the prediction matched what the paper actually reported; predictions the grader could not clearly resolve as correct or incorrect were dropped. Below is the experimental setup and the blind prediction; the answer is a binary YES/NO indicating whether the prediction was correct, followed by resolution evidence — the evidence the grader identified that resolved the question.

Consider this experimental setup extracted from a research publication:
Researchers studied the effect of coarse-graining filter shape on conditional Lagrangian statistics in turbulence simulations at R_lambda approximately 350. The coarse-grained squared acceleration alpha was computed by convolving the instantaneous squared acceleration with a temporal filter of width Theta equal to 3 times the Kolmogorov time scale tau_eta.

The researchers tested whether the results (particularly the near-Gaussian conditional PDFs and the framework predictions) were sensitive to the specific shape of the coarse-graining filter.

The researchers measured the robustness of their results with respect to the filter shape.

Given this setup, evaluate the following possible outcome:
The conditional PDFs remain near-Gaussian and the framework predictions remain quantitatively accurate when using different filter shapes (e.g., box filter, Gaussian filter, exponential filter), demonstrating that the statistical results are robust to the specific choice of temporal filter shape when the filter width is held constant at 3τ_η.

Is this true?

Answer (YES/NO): YES